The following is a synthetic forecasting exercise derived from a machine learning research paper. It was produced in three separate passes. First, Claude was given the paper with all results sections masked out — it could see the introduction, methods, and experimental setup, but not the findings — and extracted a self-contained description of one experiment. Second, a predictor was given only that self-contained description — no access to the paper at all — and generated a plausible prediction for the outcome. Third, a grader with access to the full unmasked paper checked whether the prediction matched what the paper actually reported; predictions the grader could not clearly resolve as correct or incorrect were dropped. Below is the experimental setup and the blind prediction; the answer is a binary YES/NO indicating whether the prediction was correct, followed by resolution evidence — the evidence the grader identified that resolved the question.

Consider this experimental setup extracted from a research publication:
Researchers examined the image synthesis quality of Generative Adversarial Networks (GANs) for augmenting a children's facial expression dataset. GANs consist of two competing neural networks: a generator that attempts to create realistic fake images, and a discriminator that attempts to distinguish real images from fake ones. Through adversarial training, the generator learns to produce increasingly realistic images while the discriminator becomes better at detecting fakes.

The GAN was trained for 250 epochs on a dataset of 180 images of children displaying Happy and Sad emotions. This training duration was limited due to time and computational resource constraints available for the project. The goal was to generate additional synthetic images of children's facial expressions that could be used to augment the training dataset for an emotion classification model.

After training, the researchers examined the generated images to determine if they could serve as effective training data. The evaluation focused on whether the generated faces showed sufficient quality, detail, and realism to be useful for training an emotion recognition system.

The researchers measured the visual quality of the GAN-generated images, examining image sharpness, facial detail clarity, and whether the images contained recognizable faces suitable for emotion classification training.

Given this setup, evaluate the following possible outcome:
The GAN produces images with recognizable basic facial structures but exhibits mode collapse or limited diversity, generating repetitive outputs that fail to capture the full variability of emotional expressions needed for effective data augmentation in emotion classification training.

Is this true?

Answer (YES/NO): NO